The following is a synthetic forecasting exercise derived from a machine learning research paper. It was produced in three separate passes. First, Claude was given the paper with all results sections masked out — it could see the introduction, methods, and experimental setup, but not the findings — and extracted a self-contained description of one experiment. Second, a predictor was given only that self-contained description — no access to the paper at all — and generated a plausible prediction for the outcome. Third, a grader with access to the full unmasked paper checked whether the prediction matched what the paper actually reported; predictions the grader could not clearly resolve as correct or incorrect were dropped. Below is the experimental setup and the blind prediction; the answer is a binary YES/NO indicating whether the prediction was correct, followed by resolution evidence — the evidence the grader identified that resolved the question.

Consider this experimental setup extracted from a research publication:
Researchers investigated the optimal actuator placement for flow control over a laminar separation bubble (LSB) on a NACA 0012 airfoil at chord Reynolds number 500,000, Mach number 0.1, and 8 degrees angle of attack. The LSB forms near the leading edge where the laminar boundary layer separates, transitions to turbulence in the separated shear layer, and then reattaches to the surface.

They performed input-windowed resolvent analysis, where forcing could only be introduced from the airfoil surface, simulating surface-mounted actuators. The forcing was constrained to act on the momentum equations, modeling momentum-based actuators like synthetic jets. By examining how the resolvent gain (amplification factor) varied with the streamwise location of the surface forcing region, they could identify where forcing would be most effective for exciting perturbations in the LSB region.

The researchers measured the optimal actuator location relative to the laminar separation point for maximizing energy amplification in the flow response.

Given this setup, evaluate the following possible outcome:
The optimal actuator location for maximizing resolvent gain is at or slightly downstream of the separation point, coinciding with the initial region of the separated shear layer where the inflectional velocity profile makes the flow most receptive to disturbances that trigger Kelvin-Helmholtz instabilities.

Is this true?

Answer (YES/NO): NO